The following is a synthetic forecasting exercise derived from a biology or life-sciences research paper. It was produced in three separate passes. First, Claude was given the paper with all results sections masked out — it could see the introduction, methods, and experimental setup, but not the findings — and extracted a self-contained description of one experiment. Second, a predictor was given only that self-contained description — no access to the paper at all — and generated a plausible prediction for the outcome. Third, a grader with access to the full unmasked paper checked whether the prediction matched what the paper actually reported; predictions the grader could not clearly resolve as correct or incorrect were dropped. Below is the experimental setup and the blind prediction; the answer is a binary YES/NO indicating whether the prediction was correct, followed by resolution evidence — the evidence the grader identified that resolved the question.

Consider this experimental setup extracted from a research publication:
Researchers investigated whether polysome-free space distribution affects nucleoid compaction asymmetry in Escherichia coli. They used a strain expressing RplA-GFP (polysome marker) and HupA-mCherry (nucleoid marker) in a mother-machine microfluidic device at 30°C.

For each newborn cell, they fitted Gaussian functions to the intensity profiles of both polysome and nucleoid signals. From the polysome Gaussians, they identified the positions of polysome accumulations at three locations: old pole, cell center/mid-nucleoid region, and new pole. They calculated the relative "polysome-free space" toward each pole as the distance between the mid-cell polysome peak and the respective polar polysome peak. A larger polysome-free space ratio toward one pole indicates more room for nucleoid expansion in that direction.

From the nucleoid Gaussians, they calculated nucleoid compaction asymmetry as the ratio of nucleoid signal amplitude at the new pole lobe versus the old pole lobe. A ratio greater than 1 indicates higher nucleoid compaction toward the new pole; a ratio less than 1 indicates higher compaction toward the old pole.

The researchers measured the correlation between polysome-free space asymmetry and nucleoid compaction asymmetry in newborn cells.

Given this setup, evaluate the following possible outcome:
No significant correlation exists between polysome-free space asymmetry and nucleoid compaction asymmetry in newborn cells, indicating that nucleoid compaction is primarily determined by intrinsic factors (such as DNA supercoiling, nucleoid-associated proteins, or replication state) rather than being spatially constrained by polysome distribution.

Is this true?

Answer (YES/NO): NO